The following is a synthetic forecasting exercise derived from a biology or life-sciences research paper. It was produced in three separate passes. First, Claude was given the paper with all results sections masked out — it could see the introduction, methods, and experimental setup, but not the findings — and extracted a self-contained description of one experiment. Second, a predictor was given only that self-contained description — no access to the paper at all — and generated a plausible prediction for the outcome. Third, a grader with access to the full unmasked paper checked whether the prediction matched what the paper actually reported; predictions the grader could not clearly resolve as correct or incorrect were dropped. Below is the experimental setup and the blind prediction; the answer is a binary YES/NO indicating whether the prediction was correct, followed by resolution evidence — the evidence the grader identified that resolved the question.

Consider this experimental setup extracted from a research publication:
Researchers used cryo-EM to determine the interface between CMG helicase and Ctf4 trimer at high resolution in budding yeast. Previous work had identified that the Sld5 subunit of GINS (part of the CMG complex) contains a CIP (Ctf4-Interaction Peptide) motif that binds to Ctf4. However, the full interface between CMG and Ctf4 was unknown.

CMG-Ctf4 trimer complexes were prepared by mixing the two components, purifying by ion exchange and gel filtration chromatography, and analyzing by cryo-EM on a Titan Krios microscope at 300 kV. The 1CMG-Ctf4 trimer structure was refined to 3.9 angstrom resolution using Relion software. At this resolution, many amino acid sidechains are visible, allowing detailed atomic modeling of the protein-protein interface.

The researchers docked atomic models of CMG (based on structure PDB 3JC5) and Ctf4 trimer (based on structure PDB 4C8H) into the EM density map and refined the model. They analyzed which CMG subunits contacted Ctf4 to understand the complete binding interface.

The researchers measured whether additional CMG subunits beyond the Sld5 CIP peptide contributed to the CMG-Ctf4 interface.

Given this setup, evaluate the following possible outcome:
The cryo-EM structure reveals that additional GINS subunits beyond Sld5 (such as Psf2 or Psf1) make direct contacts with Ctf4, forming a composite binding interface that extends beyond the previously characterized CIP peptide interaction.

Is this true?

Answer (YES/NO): YES